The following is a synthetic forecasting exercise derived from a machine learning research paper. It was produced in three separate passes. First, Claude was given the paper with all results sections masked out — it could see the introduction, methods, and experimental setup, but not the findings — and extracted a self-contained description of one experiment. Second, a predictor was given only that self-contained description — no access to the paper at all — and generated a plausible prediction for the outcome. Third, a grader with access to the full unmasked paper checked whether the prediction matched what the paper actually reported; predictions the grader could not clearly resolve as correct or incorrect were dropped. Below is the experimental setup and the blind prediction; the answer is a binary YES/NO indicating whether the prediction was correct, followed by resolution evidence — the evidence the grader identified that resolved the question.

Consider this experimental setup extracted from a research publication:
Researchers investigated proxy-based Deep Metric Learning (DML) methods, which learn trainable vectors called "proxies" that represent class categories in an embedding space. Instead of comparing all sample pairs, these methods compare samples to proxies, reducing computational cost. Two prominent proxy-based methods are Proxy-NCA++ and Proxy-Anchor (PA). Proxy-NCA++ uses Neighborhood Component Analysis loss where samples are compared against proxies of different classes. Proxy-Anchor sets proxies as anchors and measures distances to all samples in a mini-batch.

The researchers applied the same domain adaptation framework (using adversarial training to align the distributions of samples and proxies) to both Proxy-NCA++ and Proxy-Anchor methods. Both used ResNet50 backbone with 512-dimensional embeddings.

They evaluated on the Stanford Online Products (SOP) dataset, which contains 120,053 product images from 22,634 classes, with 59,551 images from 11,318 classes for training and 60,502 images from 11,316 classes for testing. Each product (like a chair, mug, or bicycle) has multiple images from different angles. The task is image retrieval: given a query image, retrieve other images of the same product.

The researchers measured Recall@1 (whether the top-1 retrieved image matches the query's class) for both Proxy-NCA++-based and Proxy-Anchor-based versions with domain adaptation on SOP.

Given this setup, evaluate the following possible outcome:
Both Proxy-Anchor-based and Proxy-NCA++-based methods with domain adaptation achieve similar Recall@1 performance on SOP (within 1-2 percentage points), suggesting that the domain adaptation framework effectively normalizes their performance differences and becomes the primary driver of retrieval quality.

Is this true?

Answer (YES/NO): YES